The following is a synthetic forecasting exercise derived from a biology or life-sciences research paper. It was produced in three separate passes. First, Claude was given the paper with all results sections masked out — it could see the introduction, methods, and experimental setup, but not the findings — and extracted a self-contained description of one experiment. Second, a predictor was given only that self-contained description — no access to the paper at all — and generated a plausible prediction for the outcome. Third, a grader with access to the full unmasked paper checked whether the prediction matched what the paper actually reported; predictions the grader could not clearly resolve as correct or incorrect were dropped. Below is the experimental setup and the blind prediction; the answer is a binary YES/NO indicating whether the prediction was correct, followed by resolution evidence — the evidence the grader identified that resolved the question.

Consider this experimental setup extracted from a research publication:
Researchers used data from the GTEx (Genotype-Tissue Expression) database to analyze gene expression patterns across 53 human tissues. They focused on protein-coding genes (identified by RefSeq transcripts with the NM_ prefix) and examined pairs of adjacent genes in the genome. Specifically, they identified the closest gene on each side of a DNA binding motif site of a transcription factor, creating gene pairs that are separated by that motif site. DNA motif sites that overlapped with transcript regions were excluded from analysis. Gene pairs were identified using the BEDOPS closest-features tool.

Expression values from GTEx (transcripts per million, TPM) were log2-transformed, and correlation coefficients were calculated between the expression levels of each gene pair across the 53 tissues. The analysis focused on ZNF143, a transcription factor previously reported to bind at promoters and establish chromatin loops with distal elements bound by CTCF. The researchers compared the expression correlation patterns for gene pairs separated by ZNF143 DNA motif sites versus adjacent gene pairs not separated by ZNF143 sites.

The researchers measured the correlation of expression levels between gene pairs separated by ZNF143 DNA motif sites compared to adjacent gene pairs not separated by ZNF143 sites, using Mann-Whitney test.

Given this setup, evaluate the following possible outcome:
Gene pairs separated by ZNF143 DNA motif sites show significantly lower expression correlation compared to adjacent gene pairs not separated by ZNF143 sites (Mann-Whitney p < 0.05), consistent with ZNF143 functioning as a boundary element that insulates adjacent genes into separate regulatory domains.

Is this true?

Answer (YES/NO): YES